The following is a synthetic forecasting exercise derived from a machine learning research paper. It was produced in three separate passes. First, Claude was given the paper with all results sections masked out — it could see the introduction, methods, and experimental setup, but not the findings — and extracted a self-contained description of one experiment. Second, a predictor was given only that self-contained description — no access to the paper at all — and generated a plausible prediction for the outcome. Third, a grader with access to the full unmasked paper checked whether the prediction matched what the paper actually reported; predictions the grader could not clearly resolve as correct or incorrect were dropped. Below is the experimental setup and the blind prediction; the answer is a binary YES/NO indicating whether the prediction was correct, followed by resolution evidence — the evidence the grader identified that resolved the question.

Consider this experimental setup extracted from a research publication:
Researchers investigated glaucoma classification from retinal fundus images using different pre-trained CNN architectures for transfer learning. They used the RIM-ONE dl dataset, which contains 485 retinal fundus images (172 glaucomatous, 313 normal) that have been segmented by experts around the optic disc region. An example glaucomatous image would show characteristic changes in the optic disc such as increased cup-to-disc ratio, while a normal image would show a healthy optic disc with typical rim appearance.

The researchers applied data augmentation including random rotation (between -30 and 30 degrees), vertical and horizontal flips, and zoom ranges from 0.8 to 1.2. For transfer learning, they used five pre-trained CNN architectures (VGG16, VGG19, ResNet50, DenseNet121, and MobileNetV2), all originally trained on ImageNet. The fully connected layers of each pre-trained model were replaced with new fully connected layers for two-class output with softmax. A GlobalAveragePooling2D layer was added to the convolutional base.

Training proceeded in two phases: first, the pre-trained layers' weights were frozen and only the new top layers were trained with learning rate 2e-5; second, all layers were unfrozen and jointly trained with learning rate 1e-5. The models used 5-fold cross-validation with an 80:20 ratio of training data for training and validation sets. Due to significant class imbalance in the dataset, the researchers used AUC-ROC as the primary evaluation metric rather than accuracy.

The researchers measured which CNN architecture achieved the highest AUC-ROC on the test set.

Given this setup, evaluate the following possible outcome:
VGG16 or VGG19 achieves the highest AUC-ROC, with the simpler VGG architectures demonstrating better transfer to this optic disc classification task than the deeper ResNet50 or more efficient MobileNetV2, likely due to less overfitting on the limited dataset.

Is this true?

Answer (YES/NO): NO